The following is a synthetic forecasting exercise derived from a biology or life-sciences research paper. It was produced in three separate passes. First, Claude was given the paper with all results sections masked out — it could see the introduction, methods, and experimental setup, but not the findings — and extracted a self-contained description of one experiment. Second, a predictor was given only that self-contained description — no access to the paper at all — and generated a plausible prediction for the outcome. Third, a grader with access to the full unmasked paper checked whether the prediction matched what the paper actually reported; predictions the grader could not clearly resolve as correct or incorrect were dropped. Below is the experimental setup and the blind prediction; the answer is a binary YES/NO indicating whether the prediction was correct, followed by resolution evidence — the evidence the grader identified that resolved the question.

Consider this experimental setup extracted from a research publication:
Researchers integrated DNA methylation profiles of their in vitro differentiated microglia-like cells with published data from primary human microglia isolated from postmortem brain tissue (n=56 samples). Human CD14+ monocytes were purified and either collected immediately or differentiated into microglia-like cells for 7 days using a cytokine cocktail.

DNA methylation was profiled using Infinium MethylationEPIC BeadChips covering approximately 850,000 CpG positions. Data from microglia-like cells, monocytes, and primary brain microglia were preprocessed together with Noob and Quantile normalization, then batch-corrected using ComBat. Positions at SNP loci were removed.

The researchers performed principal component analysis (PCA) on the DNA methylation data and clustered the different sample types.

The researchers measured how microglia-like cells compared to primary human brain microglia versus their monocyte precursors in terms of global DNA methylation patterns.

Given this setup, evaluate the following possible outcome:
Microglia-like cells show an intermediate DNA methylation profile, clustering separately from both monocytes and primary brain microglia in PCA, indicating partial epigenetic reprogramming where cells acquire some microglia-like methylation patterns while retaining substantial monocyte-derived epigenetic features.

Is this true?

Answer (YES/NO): NO